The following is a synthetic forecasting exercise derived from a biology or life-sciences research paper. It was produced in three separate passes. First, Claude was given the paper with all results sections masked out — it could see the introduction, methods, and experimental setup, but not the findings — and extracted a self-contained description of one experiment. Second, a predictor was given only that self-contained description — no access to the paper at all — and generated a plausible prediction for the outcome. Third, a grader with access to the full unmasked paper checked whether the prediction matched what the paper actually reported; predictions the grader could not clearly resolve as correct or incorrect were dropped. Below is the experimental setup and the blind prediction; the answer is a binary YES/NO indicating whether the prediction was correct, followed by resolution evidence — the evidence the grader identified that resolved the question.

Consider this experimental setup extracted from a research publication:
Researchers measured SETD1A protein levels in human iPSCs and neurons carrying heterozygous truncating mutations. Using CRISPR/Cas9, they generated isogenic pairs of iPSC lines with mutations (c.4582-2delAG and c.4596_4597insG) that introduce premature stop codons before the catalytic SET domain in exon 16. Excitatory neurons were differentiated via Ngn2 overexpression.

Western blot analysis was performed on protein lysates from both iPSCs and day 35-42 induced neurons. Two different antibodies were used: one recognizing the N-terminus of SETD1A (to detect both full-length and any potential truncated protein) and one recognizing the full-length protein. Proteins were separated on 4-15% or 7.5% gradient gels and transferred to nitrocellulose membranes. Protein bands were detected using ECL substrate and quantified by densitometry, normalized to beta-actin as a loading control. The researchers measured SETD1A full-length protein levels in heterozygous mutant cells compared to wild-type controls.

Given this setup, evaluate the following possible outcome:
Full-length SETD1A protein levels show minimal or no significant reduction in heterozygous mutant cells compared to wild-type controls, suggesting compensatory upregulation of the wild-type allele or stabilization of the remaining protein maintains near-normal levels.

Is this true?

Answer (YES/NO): NO